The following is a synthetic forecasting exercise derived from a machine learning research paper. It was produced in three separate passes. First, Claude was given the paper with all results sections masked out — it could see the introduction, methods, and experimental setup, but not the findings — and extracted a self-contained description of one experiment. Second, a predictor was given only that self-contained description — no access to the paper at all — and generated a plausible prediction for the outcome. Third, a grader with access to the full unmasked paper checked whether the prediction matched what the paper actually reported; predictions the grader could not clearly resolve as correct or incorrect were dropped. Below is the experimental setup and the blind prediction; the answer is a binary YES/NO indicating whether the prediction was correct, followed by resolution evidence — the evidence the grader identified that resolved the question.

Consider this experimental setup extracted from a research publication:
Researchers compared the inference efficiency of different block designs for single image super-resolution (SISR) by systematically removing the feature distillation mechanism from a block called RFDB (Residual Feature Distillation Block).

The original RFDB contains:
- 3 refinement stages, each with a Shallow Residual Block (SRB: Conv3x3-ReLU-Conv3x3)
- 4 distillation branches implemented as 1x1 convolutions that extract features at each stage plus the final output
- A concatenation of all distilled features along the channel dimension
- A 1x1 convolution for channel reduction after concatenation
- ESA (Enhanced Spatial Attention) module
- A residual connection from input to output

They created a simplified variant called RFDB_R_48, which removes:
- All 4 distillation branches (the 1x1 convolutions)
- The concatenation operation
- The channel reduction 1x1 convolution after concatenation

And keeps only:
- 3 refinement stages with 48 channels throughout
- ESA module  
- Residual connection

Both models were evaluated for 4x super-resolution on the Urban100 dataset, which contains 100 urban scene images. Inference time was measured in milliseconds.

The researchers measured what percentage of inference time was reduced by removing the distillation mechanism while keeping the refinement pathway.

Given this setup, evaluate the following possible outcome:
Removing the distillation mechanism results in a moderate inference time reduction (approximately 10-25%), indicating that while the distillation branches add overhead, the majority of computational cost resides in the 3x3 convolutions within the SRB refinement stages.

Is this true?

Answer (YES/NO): YES